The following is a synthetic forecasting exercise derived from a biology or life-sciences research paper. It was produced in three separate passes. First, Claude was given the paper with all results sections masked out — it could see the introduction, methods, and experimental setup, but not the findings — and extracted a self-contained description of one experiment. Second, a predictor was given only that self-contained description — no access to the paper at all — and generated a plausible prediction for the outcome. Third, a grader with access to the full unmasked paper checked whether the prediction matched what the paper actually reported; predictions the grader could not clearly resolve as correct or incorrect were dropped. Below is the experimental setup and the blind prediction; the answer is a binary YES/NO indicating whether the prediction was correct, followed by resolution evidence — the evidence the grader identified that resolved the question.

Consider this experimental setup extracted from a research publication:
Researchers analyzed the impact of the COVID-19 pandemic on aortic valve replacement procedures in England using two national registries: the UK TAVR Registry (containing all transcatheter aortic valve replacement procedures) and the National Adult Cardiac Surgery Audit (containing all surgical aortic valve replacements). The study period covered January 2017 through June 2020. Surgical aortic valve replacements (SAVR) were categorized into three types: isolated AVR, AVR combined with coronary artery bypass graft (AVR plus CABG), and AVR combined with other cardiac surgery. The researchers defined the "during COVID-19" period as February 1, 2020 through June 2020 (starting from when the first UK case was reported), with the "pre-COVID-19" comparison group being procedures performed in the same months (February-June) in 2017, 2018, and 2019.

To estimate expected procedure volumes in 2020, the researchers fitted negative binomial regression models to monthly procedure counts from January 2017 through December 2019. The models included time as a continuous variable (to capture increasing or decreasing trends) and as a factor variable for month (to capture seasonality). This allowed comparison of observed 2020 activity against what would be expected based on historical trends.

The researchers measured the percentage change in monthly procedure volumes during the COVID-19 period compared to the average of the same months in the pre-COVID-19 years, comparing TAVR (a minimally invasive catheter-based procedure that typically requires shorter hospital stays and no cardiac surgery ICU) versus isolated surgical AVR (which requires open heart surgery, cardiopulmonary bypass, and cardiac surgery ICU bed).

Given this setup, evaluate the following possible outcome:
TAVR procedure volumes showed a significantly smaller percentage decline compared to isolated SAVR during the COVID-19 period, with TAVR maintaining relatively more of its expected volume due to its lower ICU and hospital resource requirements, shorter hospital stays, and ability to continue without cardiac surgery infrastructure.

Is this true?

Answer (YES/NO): YES